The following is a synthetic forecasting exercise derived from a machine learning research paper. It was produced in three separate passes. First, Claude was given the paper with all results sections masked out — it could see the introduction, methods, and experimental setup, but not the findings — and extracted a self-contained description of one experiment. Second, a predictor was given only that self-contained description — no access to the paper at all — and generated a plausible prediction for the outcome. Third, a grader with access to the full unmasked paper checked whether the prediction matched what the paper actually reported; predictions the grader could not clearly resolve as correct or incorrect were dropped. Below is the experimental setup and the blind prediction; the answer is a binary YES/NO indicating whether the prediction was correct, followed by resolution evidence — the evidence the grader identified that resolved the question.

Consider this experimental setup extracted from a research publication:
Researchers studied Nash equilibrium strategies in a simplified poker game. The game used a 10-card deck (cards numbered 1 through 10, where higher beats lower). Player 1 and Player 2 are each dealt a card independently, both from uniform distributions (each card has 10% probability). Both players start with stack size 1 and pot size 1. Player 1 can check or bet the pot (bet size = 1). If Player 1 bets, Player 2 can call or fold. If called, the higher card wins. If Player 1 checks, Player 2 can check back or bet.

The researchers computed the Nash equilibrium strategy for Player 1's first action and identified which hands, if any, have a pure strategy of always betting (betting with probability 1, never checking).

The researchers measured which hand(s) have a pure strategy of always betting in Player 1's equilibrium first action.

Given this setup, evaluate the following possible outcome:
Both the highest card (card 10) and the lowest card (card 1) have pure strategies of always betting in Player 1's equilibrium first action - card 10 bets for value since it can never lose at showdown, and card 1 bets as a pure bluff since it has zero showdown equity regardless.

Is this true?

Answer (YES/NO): NO